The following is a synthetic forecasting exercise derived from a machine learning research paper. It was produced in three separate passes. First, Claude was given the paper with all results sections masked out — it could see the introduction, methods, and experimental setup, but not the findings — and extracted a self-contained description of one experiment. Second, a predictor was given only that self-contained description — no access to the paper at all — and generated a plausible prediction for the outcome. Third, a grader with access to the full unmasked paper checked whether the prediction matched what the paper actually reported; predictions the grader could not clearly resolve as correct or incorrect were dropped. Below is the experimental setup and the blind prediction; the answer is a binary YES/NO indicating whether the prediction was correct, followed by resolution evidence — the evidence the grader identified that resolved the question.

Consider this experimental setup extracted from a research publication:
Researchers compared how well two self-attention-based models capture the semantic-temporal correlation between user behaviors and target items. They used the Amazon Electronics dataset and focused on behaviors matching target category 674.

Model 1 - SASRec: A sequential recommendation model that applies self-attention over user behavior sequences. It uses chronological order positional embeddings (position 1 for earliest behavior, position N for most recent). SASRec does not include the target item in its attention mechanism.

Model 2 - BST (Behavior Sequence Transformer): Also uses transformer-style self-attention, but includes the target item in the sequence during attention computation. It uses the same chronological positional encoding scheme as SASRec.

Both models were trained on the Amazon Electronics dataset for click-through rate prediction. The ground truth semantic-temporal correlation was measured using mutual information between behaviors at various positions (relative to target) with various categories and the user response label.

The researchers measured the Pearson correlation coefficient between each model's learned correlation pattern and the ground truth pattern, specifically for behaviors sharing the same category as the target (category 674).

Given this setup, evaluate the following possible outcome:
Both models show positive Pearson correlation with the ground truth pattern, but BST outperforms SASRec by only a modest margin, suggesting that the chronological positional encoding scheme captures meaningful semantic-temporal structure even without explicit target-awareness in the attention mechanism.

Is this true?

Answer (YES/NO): NO